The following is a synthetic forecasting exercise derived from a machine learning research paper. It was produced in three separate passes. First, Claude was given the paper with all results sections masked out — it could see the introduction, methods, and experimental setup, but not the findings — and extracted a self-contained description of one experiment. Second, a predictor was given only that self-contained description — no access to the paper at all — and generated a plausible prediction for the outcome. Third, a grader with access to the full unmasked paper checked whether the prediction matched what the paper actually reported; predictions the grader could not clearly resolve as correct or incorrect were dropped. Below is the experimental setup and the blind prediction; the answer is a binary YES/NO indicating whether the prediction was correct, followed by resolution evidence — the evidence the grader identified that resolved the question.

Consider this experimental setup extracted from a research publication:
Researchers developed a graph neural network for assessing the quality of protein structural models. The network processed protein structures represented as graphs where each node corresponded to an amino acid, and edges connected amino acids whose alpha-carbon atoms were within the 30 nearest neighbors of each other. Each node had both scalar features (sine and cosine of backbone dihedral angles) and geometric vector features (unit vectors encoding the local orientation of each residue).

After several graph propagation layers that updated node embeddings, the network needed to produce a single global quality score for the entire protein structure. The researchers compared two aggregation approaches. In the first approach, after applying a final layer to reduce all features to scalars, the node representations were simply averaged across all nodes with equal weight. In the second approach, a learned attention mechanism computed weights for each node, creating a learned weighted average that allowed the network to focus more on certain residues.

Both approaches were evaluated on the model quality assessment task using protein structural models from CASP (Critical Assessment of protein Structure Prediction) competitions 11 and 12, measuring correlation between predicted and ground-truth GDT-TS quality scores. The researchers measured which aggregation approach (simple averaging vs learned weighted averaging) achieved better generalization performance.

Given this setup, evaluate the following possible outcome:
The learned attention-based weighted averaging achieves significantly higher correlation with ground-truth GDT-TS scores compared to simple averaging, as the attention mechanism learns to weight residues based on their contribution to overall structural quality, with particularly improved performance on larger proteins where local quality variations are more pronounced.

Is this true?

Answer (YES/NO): NO